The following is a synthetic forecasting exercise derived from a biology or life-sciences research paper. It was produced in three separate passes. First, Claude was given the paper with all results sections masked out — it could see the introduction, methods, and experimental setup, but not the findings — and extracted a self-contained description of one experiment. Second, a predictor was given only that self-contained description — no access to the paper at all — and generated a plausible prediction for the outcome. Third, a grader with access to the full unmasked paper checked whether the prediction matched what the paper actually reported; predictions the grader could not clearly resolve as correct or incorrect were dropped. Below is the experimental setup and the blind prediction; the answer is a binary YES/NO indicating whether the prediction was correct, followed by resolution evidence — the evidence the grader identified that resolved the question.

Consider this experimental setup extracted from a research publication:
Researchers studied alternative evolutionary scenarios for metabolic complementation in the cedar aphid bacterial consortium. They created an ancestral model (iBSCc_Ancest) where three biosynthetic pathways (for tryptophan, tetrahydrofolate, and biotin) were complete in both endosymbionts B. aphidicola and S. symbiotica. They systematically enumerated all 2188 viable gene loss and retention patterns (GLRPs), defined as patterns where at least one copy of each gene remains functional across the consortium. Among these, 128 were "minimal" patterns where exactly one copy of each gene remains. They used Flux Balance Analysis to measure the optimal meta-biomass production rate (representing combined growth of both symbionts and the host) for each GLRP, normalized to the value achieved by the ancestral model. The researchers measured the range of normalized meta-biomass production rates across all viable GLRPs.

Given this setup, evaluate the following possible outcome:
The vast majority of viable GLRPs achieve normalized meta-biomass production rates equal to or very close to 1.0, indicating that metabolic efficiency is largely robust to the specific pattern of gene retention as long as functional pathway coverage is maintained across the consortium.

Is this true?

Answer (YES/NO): YES